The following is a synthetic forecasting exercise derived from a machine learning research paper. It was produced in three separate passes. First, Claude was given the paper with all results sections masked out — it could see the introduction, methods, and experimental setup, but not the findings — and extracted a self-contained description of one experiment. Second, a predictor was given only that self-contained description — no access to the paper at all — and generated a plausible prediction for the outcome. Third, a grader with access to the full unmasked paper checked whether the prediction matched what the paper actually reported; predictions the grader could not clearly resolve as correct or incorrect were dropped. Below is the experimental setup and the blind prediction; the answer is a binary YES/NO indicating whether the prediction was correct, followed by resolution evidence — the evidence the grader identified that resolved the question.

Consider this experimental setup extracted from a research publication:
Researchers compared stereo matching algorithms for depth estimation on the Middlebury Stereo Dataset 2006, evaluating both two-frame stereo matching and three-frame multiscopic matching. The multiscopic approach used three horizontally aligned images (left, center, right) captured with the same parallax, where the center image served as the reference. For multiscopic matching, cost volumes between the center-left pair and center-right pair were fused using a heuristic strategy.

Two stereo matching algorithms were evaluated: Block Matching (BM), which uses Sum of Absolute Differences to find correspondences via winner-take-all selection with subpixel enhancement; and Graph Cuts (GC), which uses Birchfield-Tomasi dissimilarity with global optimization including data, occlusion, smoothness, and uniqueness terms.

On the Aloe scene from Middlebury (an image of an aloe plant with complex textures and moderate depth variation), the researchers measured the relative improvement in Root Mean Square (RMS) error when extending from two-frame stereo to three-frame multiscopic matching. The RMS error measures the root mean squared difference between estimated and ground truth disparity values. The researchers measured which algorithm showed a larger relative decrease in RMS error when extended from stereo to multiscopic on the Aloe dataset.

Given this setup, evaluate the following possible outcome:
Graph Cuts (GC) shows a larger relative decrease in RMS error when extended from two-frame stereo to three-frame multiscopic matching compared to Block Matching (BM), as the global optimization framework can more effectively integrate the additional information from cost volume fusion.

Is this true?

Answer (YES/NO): YES